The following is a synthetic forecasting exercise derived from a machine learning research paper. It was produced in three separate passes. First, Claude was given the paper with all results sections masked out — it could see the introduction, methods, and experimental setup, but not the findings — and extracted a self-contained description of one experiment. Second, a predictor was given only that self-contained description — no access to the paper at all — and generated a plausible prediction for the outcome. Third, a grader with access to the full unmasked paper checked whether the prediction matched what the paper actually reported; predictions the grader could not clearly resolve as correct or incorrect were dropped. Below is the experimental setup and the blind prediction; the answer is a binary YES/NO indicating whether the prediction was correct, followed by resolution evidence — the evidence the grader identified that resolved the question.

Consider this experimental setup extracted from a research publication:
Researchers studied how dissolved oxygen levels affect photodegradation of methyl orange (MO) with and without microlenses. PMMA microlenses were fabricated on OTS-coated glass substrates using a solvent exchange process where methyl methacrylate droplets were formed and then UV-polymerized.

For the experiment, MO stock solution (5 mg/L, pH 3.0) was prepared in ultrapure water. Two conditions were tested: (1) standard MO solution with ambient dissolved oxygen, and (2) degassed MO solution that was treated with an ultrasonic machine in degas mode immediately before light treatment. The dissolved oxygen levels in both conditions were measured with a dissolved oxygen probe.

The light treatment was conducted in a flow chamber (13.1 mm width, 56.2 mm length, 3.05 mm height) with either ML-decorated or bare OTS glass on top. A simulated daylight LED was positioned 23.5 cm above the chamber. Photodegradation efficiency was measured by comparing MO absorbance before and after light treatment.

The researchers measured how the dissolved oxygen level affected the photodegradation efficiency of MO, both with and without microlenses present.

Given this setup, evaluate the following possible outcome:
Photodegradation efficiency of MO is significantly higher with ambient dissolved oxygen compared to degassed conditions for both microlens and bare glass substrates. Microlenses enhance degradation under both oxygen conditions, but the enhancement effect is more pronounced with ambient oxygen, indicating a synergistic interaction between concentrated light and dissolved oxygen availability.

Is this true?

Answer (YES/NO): YES